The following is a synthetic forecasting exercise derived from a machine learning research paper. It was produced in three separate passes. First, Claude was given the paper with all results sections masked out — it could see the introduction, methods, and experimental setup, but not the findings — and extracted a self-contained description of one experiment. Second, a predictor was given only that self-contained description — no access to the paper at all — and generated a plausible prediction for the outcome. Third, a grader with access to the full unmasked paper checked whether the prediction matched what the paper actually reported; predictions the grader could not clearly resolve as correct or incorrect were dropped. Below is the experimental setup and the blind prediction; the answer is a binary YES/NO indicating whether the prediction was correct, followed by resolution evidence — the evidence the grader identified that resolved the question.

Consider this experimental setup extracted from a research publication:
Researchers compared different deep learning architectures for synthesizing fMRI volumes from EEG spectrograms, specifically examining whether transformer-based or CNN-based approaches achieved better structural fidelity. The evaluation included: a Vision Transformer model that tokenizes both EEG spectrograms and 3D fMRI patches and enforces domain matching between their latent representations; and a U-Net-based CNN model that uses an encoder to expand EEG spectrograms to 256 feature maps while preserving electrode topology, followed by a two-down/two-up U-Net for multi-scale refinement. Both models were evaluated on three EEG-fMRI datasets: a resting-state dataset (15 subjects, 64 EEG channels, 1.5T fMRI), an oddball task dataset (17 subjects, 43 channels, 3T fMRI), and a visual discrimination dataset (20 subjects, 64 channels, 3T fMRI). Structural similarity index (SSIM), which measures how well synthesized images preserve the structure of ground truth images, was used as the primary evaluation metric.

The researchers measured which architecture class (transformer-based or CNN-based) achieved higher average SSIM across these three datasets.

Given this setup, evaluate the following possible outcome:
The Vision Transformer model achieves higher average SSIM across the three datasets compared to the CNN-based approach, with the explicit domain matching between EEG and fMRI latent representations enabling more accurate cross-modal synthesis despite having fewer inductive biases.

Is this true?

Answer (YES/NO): NO